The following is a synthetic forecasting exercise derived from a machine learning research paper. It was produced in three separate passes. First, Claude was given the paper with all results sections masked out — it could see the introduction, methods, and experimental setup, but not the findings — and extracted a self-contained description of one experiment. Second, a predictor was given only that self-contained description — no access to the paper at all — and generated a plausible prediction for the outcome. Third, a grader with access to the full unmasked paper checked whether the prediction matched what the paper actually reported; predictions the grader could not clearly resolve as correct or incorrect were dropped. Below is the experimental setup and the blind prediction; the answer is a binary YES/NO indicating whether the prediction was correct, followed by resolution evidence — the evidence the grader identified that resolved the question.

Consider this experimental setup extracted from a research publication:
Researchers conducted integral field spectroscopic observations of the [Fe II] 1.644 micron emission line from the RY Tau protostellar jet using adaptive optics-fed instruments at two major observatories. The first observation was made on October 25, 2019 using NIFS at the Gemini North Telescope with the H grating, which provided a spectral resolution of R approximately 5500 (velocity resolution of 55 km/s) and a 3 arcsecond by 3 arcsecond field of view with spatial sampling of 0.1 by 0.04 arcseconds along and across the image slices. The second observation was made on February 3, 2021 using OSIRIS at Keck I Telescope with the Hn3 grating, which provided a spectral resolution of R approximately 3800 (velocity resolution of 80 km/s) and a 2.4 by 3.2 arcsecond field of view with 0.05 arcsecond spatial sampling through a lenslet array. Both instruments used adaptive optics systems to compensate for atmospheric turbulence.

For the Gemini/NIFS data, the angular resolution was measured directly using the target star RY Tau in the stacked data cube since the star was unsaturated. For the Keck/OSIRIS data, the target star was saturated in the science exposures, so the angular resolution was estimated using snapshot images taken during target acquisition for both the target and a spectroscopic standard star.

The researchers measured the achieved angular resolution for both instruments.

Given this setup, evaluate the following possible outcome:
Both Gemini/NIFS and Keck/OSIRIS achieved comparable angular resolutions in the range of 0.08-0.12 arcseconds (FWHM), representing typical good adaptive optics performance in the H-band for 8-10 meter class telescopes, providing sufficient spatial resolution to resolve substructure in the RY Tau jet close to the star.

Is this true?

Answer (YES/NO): NO